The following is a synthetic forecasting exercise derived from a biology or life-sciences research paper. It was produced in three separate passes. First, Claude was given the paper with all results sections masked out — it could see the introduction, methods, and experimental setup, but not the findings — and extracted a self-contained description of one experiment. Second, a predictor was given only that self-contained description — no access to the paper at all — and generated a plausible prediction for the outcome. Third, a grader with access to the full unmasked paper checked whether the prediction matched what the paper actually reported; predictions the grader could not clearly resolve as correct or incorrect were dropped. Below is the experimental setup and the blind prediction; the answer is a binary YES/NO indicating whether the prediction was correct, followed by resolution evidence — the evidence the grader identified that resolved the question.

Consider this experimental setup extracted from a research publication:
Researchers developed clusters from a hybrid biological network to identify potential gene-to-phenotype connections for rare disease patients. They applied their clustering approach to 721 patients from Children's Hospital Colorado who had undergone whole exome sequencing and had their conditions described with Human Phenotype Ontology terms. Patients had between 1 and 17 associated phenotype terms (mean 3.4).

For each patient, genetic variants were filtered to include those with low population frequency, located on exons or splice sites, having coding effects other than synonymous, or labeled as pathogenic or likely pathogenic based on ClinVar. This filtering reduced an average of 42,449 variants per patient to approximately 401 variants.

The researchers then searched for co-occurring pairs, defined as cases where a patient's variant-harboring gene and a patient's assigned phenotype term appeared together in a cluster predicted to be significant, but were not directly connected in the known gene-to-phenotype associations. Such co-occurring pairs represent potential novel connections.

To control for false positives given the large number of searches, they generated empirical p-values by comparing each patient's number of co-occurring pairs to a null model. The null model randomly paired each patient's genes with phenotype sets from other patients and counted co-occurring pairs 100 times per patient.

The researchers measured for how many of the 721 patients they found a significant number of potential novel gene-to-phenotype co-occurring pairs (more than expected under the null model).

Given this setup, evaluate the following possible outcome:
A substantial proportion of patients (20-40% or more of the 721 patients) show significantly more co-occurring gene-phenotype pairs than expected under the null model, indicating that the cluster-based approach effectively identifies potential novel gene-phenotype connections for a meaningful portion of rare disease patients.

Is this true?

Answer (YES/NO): NO